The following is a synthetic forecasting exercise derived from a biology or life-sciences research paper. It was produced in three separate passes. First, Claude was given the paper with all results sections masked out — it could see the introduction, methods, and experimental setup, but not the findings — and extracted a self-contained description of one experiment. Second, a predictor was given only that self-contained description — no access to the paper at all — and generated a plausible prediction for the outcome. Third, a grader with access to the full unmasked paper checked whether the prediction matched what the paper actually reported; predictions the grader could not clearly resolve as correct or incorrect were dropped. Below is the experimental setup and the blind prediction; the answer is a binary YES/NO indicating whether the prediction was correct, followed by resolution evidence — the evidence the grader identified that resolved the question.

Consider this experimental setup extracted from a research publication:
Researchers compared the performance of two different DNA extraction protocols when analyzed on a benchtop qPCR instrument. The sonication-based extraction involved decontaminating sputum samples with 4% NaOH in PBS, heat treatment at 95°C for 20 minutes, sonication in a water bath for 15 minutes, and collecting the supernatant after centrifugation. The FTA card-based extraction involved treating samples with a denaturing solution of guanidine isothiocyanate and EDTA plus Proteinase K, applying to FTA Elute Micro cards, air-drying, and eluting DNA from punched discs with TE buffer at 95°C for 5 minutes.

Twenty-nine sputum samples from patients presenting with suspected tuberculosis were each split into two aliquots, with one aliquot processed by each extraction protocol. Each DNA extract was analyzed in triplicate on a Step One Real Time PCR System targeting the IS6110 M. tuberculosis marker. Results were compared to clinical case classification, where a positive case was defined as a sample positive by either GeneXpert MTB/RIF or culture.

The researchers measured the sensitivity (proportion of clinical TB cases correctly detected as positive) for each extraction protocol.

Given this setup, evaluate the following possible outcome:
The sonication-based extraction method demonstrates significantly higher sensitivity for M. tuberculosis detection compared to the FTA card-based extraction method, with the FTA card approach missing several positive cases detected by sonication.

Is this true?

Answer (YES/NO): NO